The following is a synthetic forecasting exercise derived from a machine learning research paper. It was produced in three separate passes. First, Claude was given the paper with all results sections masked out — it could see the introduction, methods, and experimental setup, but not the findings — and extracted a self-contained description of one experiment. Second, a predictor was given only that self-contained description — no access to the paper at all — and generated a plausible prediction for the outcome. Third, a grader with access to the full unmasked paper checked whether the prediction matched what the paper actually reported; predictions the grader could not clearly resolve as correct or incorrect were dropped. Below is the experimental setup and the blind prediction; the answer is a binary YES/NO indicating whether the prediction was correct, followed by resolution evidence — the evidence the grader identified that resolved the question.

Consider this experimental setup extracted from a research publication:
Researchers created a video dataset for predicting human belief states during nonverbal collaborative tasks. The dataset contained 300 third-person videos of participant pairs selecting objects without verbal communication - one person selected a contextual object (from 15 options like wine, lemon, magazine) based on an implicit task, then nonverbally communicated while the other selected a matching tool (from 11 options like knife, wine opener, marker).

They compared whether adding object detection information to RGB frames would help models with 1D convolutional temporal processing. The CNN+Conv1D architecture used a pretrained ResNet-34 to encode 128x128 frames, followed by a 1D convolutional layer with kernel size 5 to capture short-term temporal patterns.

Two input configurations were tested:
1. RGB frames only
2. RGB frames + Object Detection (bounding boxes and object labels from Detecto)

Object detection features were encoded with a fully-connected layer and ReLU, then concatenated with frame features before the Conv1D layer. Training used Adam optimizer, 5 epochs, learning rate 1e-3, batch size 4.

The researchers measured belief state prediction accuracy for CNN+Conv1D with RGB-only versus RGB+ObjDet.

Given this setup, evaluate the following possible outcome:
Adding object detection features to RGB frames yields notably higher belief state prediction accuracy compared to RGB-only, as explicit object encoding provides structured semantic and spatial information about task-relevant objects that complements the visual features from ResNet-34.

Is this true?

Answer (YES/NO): YES